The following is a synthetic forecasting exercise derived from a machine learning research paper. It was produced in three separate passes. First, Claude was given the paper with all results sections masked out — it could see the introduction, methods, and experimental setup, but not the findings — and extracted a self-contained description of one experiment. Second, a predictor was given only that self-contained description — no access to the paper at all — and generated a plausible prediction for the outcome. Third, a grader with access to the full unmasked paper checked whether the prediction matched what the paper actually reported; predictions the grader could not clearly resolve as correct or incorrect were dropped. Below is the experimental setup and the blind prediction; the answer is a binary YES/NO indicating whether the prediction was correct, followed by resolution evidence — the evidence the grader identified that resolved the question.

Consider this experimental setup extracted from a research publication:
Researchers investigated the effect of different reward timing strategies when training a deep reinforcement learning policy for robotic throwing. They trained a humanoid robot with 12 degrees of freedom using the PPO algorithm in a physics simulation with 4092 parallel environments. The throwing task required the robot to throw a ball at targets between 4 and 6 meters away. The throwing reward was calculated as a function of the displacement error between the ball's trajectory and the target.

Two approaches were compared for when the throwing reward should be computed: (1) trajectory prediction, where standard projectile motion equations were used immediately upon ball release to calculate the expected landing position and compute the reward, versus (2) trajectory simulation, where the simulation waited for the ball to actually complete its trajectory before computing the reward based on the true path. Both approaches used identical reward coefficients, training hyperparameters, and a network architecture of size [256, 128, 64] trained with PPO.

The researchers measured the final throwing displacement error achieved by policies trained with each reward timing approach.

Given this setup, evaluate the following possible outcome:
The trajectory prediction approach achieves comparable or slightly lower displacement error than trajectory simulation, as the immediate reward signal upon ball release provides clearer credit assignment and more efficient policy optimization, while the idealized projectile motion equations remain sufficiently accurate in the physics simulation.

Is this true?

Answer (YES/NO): NO